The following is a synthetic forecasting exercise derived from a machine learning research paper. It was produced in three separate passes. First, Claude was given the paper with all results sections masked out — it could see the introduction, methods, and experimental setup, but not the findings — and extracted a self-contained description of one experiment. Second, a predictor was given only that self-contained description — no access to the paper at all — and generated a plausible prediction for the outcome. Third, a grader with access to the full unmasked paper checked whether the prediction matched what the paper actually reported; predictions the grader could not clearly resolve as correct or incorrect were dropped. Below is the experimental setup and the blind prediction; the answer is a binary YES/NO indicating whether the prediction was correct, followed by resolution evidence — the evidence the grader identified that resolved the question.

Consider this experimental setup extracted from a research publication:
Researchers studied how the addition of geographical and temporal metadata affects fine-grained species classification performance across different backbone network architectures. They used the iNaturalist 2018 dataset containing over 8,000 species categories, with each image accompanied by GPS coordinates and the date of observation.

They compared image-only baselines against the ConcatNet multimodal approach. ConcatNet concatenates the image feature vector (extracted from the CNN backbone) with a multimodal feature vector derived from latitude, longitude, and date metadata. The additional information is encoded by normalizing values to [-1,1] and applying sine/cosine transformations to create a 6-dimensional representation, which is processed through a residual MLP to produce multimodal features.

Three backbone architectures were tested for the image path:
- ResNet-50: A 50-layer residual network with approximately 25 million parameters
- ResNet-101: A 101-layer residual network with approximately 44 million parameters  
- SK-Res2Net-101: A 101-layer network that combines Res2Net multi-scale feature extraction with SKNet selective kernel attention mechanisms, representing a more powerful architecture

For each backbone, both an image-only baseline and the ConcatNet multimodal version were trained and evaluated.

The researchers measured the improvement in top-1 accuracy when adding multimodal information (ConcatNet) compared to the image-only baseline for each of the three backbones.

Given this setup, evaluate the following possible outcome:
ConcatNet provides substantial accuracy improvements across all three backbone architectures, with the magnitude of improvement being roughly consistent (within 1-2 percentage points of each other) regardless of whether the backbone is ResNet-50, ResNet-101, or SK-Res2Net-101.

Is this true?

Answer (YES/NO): NO